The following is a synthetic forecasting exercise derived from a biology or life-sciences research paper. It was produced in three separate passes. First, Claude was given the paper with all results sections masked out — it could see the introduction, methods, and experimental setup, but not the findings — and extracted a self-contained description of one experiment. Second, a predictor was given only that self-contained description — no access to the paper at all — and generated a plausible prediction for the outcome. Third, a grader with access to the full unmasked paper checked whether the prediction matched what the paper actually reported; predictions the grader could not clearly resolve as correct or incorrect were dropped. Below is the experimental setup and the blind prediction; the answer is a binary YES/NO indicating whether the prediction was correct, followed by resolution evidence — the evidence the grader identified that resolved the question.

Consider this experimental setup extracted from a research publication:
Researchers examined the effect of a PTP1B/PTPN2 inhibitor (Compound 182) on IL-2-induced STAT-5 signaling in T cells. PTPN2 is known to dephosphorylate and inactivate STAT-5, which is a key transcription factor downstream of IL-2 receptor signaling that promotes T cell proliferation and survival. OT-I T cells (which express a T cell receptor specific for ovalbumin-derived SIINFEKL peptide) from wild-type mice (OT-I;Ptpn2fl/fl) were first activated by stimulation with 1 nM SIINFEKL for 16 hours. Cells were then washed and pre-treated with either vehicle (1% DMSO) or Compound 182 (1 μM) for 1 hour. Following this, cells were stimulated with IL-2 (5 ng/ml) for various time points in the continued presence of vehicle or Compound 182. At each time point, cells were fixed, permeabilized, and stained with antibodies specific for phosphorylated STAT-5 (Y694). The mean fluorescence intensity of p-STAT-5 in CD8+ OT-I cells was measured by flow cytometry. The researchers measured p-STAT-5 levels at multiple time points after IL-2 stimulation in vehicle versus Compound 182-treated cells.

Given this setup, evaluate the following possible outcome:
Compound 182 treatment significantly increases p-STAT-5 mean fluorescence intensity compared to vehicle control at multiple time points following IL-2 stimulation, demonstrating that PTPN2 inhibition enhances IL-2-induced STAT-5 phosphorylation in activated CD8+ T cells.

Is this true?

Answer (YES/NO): YES